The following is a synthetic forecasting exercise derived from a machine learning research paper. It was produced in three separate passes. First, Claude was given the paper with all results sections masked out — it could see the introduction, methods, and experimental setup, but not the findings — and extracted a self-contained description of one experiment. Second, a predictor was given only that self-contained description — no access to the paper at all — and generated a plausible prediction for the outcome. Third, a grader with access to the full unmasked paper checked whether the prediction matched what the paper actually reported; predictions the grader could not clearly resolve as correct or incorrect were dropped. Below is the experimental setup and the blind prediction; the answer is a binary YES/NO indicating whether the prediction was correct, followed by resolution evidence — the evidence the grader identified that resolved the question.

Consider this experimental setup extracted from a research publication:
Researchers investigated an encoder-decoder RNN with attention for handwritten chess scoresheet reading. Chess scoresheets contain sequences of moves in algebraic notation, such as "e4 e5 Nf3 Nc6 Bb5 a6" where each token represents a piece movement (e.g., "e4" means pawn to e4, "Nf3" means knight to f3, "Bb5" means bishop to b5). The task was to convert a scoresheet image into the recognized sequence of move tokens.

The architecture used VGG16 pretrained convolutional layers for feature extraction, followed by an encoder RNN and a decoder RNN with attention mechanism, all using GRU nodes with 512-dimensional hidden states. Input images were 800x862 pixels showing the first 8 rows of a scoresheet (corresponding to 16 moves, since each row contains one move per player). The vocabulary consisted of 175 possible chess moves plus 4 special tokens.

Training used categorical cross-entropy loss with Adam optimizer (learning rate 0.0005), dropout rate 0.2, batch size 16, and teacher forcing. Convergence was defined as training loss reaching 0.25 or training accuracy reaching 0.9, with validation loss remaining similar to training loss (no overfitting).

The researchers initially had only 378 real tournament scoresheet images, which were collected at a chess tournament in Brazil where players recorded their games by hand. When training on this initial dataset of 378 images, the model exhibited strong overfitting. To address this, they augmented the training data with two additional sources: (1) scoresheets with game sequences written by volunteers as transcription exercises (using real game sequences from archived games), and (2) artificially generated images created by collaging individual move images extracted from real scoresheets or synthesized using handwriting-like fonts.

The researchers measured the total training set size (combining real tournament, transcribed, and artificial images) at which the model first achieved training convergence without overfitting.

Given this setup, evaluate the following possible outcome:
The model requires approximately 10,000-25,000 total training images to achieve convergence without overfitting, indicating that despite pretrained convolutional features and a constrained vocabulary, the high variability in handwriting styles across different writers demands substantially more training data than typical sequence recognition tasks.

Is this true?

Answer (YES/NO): NO